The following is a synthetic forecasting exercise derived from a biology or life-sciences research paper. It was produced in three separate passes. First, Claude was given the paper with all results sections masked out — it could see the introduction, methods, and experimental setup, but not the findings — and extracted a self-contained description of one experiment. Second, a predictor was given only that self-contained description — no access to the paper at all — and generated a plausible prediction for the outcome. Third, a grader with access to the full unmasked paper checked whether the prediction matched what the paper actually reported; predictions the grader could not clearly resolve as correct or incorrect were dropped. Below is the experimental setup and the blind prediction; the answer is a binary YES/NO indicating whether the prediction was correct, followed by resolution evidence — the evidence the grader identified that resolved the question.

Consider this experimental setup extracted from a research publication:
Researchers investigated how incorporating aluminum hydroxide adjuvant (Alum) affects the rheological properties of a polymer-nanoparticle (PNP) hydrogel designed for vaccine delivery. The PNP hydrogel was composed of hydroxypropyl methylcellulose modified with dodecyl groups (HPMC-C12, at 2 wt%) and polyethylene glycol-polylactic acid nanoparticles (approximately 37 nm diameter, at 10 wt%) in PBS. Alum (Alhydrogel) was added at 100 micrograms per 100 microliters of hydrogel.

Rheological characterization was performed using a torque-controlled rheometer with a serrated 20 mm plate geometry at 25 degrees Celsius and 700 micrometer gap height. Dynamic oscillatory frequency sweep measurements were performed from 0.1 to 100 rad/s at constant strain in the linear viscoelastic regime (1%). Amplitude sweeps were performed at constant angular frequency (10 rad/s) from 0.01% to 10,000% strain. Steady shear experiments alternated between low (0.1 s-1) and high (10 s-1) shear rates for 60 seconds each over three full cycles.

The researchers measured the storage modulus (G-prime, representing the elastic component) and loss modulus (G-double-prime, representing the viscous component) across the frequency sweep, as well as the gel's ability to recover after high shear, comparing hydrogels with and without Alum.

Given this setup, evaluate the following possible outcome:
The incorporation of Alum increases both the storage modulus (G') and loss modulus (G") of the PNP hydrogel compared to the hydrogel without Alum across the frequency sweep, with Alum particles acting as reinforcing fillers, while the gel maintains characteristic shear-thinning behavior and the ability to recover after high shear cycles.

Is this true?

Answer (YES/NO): NO